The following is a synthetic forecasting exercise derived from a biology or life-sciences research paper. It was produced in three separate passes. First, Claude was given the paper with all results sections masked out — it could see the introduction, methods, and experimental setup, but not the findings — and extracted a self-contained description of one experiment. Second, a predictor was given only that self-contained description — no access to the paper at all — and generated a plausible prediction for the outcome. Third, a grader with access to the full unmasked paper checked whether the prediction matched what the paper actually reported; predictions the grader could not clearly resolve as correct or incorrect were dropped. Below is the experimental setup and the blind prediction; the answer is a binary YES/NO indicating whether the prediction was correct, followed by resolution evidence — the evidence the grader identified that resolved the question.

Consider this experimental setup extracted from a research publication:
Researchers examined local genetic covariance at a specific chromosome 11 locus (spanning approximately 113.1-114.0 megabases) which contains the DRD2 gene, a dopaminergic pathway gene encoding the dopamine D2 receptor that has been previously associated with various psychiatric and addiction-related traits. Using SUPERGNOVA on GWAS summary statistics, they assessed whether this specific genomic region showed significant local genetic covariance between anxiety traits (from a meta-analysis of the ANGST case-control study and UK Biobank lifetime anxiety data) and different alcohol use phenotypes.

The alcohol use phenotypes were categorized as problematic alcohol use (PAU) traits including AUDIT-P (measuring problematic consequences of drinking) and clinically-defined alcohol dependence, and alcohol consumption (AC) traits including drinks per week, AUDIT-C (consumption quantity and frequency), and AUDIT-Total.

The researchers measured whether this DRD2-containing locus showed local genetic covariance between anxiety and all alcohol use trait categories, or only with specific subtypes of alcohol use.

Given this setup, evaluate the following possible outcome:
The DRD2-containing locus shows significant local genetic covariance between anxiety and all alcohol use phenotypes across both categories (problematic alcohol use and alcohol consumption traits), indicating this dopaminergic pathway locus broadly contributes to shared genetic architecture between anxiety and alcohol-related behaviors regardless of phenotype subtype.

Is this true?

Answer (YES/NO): NO